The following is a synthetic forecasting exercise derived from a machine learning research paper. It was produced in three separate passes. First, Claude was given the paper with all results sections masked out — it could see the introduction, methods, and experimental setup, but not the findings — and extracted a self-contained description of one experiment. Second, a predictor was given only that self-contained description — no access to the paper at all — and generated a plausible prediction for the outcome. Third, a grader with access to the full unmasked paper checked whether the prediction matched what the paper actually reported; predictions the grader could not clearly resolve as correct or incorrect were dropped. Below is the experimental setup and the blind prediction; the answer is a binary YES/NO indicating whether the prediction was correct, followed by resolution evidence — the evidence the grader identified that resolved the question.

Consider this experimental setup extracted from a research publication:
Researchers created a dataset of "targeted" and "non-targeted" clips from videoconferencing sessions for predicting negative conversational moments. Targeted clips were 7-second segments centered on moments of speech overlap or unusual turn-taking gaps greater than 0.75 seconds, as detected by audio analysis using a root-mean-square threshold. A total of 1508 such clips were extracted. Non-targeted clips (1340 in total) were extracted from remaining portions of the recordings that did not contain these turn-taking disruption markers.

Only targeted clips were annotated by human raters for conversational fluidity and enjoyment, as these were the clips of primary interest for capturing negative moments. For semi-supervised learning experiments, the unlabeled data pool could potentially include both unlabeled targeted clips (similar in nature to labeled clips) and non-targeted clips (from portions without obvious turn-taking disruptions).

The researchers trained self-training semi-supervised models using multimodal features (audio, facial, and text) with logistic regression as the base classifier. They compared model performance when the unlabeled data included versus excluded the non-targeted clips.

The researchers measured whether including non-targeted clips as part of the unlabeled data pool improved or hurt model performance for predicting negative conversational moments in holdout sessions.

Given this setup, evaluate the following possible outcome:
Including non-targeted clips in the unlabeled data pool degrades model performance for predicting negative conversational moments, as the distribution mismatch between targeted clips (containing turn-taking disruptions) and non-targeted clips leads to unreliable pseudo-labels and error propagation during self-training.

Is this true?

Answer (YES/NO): NO